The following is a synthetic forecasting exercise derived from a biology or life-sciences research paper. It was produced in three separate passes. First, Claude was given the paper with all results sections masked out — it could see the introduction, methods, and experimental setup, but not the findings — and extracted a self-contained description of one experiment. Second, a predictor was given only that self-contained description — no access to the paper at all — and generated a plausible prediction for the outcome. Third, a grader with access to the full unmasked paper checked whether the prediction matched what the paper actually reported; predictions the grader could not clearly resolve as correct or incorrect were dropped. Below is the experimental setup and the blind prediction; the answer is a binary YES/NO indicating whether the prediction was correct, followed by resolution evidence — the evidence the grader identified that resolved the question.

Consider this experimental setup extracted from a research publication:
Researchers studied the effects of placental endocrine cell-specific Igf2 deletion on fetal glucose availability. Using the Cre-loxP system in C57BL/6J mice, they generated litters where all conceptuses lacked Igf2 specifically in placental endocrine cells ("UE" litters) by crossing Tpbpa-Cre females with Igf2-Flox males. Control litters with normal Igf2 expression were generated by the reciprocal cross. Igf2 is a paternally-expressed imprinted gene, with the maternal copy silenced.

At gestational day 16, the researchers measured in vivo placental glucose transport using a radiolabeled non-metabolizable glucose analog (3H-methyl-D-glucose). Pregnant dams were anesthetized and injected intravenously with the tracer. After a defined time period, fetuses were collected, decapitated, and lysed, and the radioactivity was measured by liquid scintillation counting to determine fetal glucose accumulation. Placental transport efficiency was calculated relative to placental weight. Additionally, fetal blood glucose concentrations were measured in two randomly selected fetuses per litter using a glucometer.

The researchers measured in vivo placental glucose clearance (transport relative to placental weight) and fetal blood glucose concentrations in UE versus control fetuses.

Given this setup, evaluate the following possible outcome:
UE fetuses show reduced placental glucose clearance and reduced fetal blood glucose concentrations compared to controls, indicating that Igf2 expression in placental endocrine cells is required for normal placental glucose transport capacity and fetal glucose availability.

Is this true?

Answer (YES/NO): YES